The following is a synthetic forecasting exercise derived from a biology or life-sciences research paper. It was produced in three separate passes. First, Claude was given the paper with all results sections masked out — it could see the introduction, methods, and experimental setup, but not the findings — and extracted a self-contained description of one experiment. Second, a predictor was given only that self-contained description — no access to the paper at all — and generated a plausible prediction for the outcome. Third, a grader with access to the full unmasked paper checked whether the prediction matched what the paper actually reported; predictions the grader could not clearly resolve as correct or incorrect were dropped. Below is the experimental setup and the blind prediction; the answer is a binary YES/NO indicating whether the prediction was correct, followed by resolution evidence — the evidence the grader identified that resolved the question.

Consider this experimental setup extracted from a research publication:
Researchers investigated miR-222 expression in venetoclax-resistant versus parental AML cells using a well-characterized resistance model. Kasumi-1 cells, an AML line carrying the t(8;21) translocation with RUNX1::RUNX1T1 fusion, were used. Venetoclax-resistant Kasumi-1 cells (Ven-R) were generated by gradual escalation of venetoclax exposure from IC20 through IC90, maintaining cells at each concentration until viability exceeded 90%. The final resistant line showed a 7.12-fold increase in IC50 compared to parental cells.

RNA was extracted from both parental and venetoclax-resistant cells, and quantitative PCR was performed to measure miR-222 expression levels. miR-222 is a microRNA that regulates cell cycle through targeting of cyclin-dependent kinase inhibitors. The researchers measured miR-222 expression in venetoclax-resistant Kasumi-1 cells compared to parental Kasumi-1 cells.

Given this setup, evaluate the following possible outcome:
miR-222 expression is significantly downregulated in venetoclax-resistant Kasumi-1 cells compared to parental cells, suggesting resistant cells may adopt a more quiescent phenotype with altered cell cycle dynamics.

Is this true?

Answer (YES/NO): NO